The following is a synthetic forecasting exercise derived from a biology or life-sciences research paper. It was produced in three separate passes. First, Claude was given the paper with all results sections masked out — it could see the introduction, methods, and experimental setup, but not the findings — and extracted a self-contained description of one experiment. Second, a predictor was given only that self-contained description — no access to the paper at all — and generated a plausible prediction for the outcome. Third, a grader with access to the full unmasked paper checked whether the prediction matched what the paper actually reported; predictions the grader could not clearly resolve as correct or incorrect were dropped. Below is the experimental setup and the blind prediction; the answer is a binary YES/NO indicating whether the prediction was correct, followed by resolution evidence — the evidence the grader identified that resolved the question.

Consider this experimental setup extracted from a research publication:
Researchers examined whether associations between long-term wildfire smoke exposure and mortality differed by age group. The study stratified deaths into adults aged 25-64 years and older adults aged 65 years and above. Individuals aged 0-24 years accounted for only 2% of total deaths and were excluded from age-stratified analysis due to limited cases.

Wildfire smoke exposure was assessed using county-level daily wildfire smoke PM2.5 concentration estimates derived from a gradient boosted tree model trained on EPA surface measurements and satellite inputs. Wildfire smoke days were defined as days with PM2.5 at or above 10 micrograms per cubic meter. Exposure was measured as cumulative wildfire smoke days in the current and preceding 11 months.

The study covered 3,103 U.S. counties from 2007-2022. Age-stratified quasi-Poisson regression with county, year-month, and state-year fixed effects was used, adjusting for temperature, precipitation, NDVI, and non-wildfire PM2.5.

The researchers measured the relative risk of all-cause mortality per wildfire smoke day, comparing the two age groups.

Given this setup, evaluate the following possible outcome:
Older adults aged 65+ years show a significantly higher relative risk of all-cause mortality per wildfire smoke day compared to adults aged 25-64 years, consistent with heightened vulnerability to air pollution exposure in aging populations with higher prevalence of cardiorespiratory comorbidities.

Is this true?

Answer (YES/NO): NO